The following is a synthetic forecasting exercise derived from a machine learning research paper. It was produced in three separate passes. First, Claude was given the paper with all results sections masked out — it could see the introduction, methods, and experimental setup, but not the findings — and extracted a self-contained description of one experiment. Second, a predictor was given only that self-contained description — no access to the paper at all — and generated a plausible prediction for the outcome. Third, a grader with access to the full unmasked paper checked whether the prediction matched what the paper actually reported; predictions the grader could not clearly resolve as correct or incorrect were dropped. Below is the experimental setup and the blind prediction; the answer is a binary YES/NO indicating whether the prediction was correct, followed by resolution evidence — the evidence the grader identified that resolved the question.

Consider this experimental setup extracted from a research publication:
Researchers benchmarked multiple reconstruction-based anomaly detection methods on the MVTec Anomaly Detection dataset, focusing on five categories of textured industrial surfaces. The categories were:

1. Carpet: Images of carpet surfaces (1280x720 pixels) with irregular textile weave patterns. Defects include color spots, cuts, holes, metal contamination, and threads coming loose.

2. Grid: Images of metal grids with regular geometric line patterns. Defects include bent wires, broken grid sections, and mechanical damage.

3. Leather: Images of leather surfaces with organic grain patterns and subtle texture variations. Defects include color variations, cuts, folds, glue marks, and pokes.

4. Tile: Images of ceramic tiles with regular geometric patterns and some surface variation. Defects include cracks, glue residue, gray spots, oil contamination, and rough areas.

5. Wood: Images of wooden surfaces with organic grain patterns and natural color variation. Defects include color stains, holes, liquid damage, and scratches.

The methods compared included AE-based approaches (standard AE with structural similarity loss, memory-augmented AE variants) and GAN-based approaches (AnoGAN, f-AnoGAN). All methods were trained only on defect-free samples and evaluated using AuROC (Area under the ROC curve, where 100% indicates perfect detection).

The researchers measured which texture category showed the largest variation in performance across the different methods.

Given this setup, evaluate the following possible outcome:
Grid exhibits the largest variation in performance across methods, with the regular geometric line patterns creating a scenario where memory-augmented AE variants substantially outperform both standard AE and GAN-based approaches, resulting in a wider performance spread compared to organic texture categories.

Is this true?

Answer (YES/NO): NO